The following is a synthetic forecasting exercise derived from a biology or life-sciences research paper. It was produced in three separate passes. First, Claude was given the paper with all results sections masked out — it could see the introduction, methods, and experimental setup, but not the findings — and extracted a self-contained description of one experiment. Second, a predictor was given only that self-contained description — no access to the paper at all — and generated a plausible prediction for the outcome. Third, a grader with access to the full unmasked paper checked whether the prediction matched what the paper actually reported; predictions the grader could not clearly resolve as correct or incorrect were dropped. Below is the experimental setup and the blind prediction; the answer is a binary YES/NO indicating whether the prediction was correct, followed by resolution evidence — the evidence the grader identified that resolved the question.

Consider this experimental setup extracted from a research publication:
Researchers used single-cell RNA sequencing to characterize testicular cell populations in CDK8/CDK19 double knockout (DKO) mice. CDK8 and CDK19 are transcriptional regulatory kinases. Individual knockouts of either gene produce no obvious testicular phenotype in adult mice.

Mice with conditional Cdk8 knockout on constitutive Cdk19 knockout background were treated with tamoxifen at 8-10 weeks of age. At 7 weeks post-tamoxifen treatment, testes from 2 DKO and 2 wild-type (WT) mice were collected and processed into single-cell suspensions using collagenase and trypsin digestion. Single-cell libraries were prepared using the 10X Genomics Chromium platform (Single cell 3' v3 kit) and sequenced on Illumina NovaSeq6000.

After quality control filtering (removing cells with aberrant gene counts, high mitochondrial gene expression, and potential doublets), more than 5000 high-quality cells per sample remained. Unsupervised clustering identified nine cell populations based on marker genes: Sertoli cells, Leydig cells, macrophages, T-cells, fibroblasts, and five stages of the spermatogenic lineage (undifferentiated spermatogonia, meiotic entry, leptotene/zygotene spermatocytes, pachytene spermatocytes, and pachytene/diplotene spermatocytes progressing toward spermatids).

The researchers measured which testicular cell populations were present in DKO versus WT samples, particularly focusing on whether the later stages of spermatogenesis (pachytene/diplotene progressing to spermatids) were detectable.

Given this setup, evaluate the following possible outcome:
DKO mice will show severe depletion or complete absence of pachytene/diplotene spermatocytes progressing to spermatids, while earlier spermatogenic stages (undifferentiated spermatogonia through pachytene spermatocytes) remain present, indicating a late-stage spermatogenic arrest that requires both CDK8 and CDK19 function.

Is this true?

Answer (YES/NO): YES